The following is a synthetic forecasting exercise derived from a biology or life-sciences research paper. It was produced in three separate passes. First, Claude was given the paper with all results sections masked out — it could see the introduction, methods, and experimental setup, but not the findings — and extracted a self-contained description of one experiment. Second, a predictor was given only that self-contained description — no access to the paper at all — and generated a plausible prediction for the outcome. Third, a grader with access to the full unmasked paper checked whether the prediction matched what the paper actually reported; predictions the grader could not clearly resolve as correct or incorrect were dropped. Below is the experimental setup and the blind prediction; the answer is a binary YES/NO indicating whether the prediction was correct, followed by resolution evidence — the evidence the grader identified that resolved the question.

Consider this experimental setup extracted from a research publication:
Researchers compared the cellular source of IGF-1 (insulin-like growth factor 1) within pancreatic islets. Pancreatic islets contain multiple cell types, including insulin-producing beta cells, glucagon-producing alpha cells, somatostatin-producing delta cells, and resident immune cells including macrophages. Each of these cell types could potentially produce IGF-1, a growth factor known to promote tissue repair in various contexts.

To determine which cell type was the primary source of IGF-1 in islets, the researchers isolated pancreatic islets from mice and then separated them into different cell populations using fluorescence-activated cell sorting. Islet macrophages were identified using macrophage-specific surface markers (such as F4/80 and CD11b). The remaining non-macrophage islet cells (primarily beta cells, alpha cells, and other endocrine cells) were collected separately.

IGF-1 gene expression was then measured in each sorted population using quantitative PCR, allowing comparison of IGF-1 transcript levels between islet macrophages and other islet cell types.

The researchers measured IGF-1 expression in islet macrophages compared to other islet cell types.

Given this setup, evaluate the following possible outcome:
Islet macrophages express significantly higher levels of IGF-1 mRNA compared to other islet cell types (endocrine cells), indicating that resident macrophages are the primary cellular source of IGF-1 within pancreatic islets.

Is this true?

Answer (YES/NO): YES